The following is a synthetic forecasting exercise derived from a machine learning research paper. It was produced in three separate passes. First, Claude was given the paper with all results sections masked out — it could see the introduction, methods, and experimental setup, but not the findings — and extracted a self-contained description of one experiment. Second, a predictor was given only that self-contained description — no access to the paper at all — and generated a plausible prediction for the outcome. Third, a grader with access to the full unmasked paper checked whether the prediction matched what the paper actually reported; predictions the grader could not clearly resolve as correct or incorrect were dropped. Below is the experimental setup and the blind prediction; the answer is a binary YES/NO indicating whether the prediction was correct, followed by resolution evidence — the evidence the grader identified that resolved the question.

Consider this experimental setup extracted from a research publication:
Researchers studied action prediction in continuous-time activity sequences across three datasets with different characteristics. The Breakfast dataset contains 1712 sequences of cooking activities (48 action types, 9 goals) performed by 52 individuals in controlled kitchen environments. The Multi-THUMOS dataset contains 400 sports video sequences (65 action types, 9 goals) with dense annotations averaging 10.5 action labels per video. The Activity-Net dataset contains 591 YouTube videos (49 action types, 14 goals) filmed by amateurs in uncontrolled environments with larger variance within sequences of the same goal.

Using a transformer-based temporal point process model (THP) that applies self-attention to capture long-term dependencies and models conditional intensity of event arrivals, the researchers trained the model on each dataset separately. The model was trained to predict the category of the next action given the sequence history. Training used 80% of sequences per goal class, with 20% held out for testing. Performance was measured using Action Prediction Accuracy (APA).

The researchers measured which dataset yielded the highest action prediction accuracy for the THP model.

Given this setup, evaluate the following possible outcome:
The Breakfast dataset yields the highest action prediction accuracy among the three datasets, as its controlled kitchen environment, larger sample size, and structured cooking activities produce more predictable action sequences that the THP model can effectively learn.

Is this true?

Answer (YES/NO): NO